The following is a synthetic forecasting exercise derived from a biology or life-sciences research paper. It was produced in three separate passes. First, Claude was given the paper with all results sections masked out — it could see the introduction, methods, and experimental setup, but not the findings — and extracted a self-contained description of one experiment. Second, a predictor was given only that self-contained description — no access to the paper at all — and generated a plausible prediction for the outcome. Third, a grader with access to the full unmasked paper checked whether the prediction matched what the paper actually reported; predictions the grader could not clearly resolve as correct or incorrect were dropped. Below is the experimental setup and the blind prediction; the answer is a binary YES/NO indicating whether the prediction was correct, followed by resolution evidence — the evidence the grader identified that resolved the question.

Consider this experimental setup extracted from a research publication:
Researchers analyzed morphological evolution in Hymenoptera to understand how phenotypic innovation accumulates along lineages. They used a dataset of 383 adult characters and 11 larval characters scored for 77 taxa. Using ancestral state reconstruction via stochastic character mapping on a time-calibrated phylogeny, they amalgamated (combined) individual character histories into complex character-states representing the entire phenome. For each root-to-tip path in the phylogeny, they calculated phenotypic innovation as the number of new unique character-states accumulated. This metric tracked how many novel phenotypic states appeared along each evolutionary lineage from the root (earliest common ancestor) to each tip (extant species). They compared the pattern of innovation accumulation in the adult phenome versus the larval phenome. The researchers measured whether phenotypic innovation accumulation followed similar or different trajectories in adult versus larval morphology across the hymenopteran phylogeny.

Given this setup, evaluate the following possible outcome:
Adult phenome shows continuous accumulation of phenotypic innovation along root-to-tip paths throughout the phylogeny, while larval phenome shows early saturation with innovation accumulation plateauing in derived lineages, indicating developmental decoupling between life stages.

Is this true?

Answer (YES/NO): NO